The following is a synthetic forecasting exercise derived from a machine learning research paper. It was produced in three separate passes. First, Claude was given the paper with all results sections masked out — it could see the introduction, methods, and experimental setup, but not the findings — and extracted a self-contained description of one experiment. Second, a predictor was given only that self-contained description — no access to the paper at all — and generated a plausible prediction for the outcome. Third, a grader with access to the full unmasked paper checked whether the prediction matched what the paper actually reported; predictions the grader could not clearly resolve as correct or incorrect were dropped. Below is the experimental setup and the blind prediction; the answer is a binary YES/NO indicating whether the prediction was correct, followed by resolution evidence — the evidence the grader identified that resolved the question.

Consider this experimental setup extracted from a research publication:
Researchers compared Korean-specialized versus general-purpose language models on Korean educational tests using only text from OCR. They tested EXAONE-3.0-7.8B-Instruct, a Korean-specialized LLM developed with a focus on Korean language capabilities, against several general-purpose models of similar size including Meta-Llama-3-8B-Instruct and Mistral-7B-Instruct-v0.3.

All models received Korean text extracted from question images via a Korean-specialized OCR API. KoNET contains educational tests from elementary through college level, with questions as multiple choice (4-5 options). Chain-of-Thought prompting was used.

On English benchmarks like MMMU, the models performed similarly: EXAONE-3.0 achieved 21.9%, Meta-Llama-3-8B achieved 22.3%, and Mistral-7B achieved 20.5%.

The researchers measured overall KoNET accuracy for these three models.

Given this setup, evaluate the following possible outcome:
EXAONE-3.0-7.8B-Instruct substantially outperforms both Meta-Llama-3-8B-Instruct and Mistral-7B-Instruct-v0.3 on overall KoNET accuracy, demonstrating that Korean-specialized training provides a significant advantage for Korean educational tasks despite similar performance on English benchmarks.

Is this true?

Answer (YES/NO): YES